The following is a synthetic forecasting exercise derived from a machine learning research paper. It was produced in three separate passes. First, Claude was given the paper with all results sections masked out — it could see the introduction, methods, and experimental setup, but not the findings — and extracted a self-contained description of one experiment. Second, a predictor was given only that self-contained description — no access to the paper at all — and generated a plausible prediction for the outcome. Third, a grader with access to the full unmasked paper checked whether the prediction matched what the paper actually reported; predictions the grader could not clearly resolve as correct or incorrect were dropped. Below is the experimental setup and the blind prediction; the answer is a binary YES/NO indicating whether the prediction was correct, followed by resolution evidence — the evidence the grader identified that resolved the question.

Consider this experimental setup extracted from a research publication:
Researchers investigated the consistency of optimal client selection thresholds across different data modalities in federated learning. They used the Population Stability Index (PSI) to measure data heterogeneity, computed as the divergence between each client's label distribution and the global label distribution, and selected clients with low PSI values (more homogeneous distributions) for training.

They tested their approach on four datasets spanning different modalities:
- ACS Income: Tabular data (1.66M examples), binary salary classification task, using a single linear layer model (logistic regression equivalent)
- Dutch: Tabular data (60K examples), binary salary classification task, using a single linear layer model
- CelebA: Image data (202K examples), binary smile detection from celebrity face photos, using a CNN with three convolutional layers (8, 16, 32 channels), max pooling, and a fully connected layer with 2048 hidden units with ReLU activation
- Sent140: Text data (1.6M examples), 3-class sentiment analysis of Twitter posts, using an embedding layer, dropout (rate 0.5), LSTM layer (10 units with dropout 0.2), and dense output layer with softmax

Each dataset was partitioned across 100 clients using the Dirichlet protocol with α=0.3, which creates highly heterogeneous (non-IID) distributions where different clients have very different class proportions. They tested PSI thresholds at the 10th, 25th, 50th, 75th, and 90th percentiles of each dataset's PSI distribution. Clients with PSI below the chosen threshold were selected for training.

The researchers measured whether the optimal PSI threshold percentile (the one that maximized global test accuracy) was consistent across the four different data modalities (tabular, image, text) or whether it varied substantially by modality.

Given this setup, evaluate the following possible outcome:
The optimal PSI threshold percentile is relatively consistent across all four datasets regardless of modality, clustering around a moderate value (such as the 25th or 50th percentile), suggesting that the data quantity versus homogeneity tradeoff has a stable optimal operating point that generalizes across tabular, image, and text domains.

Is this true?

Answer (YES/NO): NO